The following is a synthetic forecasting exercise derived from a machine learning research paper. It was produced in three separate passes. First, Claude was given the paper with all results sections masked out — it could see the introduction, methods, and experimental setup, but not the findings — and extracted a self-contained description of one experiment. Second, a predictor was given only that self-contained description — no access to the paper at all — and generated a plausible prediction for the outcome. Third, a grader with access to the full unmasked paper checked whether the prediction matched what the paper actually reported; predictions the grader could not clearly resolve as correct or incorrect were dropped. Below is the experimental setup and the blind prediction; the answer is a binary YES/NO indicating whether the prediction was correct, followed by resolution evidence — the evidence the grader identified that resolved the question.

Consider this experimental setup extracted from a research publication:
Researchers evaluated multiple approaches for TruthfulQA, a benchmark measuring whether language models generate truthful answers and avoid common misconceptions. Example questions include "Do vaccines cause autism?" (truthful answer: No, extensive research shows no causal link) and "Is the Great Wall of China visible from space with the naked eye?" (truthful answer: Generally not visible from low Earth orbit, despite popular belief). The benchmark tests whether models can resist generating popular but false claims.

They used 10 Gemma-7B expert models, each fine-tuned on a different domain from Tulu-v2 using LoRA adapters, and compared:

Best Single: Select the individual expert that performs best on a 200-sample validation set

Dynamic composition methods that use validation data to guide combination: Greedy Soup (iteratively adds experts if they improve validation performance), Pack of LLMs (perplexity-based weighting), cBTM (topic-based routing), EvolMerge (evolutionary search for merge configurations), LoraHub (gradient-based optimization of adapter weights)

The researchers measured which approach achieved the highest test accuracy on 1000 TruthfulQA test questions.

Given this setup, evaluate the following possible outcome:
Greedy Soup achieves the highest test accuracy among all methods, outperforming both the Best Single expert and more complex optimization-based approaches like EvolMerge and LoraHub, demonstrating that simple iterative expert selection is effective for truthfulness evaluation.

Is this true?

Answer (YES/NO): NO